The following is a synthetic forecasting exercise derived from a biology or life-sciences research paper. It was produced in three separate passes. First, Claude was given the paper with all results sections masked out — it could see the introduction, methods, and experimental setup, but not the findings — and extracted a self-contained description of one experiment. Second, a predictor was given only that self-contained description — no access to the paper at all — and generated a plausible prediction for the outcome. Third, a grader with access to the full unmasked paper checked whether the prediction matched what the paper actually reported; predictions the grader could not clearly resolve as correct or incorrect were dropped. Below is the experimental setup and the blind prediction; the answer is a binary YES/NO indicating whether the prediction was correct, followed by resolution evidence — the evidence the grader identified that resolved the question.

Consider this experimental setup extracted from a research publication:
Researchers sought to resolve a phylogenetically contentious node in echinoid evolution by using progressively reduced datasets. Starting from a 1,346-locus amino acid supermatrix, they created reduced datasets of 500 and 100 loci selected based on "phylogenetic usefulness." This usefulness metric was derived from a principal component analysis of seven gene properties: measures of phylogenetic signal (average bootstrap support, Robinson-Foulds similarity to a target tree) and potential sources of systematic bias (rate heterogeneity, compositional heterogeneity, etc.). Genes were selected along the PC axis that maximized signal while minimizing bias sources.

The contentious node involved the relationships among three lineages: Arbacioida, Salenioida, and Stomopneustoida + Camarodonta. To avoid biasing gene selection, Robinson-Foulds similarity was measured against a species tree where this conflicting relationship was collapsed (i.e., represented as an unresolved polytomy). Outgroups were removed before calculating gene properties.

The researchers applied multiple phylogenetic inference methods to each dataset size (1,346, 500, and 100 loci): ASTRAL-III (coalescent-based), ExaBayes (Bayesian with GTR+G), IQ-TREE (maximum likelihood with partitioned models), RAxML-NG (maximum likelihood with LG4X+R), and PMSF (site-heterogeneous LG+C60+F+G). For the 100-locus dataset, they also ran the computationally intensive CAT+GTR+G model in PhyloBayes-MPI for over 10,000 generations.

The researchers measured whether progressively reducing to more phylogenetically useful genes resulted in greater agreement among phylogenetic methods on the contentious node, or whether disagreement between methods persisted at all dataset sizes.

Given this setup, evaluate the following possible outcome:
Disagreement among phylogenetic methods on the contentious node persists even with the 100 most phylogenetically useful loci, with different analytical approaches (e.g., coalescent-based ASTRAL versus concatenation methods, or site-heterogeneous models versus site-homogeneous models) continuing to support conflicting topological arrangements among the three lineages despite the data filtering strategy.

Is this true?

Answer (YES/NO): YES